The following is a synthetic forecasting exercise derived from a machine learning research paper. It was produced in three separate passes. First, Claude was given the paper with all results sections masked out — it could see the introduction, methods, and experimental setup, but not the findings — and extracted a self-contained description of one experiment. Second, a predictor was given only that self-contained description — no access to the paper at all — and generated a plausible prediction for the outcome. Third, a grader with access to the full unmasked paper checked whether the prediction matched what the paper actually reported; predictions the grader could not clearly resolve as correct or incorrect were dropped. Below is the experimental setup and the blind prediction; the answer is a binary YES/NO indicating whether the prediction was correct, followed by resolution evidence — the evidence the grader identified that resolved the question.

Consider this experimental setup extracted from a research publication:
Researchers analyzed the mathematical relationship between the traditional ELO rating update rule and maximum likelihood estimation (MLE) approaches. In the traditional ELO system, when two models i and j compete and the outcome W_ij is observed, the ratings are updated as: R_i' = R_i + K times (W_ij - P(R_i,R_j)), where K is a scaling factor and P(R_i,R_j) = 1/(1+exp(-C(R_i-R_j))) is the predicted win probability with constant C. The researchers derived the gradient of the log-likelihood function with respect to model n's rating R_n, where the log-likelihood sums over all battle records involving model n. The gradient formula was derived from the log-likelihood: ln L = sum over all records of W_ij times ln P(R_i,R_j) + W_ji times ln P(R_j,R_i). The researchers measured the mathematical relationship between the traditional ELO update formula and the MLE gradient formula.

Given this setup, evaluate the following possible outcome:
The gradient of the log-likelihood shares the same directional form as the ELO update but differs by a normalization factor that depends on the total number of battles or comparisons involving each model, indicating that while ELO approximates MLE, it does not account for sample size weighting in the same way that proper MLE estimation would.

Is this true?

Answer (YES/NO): NO